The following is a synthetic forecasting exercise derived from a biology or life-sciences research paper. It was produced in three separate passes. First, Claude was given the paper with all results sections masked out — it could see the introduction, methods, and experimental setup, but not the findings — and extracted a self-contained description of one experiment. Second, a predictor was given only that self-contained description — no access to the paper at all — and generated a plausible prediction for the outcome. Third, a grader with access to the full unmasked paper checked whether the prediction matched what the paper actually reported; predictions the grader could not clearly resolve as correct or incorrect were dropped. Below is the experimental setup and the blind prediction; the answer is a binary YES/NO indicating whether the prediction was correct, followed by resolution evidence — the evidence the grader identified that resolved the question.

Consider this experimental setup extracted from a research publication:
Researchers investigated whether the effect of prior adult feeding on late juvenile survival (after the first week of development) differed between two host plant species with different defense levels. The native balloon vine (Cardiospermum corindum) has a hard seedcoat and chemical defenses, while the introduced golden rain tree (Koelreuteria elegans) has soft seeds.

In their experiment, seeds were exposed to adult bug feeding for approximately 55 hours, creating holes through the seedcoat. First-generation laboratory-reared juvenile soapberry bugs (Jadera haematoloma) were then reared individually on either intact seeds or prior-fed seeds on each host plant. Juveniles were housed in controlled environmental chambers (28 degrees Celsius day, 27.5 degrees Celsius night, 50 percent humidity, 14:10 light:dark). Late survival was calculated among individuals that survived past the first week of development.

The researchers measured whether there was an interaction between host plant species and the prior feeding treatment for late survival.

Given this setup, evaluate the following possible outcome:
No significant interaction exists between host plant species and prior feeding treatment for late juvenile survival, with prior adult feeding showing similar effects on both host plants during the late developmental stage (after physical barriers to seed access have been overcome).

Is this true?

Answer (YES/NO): NO